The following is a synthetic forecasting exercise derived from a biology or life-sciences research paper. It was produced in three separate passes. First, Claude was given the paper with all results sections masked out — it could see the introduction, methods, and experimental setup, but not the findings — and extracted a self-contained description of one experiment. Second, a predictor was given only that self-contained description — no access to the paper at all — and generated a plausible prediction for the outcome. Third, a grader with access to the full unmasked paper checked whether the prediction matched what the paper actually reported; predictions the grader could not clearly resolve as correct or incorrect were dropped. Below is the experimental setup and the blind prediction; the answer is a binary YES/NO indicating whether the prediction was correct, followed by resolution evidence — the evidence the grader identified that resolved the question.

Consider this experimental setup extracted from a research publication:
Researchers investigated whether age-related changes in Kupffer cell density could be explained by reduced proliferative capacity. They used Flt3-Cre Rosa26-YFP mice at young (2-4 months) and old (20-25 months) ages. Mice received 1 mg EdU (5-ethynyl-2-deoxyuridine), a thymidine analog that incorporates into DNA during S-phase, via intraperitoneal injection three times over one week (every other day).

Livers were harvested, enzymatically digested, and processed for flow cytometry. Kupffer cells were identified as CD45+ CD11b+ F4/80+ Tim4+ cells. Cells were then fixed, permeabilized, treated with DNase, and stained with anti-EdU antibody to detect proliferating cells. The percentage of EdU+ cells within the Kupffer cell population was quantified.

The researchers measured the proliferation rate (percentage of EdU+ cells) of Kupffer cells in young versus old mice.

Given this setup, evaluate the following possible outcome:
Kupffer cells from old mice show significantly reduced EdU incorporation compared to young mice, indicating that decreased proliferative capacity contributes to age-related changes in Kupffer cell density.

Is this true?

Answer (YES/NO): NO